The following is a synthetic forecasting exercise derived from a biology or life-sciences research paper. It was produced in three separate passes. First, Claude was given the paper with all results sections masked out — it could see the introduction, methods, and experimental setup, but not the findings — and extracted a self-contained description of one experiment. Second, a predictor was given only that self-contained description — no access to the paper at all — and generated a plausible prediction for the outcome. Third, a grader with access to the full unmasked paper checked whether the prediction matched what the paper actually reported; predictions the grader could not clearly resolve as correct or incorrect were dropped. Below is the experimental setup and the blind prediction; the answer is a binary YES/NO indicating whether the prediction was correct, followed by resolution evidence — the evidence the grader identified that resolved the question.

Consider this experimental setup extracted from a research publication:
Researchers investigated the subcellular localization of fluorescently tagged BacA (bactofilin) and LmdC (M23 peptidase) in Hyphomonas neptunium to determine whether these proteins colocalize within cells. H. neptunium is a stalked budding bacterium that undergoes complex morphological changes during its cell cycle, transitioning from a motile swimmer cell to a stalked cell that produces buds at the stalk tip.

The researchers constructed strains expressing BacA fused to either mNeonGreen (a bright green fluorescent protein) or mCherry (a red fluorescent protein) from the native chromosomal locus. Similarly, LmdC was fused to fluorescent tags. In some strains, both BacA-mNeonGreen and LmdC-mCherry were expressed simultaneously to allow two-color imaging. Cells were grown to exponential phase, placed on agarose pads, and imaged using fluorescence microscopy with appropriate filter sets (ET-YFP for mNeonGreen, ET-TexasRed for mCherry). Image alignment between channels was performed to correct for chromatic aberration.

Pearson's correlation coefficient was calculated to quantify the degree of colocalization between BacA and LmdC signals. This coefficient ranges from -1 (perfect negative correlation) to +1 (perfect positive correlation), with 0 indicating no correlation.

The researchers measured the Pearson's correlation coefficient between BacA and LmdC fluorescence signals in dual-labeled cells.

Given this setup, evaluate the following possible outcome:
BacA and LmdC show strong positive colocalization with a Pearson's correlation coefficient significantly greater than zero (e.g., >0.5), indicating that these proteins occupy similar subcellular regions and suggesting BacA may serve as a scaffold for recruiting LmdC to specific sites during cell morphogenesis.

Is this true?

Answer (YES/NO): YES